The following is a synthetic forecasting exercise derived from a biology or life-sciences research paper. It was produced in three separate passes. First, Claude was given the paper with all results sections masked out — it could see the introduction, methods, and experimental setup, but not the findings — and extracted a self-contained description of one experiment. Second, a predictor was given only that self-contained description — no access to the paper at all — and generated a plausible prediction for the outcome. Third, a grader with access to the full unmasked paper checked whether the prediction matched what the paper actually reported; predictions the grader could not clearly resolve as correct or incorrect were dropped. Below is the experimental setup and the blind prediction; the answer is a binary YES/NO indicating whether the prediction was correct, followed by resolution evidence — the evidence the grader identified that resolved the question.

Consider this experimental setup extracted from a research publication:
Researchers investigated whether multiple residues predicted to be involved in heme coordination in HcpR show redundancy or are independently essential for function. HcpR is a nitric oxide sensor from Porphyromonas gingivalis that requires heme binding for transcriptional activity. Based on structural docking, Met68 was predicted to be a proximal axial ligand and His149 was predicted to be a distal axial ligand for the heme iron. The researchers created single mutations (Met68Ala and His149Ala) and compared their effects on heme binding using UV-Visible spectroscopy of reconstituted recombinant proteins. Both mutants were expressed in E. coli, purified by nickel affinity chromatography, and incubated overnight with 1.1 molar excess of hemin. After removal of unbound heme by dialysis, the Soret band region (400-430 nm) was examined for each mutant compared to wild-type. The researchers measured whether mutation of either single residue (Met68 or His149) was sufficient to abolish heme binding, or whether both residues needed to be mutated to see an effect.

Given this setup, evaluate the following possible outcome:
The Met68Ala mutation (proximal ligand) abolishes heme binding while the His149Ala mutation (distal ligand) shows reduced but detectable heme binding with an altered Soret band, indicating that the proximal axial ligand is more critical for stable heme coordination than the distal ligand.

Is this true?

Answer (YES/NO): NO